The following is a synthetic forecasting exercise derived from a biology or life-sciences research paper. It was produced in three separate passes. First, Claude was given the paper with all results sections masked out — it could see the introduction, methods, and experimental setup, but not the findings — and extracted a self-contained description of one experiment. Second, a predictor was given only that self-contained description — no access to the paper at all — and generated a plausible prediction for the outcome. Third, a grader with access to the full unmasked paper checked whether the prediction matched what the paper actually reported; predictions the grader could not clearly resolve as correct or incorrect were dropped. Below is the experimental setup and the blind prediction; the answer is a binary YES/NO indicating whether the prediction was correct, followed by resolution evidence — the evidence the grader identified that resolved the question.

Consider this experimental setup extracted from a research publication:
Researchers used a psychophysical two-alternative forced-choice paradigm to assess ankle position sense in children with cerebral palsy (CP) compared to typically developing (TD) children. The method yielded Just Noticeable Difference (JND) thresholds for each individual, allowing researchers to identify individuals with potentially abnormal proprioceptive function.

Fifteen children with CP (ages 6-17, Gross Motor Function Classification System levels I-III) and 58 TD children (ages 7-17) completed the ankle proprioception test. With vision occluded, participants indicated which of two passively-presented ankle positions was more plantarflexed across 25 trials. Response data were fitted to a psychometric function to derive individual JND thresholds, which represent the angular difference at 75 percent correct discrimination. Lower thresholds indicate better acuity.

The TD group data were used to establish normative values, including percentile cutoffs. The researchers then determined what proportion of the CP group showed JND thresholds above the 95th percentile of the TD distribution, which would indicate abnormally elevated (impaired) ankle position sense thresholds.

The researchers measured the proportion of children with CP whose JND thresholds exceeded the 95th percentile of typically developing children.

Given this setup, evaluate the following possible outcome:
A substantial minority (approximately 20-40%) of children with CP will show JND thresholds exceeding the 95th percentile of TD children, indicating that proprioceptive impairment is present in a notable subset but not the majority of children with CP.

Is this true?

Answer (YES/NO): YES